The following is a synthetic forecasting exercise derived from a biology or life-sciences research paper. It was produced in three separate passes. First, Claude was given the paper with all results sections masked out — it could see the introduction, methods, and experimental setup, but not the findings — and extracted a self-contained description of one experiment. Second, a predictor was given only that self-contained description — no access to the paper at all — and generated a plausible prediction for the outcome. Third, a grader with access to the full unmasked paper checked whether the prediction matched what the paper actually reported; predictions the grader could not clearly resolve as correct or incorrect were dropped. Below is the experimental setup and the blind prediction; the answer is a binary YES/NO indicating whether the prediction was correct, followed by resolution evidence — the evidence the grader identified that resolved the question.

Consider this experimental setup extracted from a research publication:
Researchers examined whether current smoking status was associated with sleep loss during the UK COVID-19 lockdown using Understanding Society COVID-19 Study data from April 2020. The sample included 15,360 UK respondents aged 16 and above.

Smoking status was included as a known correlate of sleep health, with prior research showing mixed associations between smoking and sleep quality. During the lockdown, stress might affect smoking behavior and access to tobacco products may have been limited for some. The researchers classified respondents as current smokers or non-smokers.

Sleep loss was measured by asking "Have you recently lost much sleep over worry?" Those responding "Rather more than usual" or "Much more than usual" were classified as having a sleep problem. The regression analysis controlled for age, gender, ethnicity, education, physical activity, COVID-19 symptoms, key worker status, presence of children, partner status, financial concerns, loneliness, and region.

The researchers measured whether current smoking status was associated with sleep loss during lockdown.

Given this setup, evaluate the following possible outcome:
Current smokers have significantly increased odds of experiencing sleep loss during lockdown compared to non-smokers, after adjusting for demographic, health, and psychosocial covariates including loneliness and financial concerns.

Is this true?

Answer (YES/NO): NO